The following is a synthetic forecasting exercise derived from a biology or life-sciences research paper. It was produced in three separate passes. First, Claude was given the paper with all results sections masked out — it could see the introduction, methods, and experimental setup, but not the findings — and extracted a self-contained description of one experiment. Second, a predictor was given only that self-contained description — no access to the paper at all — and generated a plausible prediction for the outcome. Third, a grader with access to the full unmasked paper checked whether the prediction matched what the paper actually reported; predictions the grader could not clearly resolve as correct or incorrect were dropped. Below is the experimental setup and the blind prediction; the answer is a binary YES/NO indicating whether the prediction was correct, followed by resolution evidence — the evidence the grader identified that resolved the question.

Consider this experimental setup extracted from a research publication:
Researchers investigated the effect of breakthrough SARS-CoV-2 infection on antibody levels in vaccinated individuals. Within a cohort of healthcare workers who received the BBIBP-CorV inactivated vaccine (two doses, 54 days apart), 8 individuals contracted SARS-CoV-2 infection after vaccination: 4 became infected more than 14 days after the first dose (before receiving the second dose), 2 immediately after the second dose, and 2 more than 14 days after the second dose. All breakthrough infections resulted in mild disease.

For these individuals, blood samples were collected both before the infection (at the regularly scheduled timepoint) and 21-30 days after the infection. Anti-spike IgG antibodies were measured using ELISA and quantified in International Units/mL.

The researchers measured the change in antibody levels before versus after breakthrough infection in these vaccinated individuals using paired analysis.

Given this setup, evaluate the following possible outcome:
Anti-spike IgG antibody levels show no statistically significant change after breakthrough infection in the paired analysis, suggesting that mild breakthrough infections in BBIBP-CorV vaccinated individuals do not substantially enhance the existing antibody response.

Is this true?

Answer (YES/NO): NO